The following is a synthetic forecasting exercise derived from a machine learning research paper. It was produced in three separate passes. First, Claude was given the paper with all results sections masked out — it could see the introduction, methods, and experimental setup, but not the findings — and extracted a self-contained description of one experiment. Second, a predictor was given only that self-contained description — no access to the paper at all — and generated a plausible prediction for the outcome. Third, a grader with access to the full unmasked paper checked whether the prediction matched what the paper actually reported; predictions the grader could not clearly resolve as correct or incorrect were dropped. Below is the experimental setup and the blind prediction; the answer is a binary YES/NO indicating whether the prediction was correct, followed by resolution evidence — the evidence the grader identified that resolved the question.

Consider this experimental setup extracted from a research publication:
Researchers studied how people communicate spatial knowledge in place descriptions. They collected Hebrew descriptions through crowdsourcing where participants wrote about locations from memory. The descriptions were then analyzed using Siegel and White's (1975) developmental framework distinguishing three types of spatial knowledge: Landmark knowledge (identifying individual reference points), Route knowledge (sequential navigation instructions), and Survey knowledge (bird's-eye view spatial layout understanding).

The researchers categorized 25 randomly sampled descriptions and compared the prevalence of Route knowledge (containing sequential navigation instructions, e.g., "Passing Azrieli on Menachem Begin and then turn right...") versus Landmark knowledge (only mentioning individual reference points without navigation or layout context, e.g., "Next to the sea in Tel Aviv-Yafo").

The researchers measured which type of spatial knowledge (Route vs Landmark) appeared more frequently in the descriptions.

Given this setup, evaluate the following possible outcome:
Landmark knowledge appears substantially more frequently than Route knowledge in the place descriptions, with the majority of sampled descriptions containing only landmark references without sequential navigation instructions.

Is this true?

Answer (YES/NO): NO